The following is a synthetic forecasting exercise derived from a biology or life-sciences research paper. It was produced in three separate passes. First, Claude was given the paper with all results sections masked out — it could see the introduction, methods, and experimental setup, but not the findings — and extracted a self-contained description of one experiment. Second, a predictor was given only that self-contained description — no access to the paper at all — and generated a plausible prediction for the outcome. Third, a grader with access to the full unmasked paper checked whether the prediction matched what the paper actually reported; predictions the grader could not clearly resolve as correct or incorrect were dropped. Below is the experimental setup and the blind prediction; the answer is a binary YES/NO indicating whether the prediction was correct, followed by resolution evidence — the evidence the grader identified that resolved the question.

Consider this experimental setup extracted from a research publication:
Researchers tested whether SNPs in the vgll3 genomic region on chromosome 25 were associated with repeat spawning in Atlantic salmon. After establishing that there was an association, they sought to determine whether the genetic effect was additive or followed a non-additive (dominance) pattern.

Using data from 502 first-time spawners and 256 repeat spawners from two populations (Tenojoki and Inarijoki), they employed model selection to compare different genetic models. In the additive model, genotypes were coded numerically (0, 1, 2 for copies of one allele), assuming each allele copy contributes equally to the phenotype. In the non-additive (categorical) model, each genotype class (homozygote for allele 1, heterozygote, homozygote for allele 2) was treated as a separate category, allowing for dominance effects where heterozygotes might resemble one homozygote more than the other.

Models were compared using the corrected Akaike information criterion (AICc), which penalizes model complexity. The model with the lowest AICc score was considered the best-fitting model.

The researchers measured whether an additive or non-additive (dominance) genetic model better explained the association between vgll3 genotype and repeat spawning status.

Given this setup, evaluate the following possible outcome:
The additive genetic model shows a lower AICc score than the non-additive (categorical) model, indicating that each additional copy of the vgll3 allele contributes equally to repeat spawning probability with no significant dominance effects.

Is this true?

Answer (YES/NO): NO